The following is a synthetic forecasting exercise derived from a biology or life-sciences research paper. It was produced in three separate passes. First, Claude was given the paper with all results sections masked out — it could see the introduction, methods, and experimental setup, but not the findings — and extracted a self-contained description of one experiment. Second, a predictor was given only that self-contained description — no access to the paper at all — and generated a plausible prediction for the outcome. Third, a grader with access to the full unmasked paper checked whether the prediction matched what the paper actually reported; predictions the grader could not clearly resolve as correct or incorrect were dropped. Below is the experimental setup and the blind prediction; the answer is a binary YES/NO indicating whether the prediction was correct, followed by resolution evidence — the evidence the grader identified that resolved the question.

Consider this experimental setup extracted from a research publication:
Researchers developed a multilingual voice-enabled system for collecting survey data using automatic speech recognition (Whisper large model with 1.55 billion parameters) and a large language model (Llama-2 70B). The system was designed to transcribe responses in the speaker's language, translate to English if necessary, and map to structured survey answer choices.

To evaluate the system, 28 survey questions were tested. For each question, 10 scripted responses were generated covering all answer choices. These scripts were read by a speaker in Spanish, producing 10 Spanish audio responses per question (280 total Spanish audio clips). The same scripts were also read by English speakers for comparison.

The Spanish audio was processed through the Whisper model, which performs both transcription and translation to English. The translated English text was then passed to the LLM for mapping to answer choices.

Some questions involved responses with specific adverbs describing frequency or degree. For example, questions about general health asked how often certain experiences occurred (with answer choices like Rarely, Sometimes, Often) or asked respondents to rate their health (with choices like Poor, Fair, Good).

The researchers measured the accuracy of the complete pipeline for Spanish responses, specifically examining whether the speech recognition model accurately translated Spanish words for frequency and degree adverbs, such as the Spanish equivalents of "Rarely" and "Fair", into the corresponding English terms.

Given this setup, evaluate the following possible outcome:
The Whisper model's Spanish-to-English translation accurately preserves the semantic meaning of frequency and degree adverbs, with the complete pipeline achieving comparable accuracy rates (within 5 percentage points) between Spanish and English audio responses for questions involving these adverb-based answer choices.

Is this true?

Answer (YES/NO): NO